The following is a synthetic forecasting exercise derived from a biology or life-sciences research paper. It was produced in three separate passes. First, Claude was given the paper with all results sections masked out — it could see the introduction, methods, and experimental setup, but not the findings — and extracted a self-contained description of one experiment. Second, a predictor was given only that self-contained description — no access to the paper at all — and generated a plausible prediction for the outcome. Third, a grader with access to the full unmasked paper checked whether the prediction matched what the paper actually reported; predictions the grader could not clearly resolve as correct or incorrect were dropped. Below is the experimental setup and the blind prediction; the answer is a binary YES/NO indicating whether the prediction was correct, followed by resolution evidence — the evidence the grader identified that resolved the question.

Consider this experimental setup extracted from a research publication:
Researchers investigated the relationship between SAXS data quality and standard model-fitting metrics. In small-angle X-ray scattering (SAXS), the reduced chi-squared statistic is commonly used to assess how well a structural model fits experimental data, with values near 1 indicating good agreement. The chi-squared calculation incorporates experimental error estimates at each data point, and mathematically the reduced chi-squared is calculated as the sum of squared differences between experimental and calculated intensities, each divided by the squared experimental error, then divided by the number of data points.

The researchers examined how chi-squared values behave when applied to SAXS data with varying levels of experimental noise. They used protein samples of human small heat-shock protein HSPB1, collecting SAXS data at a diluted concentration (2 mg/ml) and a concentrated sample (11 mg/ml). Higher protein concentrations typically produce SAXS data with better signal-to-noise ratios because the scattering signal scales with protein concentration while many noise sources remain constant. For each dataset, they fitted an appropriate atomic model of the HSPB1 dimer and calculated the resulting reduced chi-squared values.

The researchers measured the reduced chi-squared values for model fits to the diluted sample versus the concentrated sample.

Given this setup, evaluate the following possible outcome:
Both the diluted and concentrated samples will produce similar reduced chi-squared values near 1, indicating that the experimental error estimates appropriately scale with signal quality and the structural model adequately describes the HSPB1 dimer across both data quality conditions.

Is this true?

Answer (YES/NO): NO